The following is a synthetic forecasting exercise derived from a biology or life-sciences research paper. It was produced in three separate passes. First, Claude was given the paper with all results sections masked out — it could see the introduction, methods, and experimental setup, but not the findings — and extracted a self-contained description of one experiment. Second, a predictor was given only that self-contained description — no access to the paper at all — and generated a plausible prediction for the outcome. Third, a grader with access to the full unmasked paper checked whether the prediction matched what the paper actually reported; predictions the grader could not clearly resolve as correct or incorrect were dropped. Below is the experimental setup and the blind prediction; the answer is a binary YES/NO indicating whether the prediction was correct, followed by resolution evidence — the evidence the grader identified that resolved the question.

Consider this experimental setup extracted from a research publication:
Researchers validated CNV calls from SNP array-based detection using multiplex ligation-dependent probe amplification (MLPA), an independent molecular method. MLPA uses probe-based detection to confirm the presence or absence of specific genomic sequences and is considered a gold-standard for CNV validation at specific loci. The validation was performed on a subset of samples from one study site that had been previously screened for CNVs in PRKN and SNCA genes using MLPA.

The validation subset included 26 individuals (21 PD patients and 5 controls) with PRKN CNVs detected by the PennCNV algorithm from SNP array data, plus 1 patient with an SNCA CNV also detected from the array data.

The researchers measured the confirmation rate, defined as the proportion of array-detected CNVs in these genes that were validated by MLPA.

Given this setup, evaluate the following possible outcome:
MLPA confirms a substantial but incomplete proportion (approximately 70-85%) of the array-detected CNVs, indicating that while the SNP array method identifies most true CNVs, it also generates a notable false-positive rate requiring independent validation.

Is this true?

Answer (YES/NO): YES